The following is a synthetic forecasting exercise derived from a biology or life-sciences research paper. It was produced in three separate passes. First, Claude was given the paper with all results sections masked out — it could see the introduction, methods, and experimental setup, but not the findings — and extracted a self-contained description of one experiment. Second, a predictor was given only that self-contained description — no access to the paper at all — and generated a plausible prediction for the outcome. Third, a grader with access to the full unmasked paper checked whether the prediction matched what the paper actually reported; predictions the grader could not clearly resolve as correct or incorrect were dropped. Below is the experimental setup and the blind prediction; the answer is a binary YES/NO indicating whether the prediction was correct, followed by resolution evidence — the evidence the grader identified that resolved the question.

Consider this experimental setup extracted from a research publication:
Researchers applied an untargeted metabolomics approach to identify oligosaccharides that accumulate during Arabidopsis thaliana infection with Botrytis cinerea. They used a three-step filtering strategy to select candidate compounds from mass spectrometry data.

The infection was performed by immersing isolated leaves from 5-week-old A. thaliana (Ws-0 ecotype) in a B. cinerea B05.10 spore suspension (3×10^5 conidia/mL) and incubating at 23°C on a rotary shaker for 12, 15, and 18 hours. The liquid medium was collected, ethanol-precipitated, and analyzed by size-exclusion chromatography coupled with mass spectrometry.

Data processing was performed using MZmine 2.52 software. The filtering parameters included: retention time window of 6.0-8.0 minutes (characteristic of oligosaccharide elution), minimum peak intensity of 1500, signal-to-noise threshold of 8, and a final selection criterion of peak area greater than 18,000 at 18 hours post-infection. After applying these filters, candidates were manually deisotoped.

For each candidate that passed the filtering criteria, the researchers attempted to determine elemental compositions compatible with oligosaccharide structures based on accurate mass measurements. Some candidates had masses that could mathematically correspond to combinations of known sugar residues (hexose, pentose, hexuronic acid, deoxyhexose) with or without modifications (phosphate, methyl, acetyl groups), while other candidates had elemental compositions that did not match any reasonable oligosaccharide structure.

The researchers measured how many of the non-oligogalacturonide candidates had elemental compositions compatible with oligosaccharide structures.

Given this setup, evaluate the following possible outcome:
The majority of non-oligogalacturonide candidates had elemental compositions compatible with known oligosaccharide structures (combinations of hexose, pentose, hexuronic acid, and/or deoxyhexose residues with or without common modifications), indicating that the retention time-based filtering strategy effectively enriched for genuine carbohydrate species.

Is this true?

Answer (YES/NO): YES